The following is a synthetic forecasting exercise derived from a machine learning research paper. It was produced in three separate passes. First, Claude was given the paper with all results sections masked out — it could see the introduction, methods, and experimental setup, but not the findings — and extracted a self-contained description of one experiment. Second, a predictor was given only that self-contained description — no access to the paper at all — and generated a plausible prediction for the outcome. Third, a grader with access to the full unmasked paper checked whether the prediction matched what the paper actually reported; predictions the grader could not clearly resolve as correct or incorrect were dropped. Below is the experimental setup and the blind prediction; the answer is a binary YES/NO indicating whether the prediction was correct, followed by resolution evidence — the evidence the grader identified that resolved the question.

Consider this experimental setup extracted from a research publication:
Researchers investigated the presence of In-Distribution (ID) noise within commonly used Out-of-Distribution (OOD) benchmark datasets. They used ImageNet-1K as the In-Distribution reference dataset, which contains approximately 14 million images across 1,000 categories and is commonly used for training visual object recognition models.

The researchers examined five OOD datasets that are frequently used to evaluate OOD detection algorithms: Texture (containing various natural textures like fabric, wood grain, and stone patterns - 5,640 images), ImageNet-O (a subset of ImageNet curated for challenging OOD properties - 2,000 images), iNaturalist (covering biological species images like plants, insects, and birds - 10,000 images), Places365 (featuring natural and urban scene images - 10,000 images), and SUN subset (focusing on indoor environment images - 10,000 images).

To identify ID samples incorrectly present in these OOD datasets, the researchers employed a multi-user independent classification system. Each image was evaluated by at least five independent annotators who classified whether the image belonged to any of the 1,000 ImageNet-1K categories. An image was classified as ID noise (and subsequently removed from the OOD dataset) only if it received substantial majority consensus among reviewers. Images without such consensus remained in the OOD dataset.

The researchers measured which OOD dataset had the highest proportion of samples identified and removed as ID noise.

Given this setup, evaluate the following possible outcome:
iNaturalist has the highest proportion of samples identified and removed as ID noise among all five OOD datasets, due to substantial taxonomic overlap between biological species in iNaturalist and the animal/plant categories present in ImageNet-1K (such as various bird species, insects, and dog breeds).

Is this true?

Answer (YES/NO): NO